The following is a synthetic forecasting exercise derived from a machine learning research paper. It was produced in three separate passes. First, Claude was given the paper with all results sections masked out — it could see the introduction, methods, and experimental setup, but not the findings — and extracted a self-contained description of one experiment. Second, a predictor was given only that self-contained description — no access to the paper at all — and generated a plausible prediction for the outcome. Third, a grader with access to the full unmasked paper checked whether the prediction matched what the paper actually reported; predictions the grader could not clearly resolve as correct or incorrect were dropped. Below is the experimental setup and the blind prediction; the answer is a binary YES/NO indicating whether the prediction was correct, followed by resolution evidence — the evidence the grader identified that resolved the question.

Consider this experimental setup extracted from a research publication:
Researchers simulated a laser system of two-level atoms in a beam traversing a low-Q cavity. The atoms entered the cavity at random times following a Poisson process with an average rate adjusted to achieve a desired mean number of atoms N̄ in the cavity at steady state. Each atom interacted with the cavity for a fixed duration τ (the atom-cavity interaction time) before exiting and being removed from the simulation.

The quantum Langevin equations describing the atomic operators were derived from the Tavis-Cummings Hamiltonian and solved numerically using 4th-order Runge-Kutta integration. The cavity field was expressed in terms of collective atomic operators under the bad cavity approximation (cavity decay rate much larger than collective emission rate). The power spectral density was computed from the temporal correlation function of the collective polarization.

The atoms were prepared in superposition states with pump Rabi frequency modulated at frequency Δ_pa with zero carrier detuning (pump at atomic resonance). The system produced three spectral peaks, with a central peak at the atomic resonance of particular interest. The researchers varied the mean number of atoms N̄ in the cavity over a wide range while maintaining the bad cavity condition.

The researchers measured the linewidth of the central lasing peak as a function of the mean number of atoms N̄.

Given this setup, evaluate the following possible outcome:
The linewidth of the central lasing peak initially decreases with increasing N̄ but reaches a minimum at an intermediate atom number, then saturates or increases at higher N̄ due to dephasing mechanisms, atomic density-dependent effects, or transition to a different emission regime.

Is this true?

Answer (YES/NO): YES